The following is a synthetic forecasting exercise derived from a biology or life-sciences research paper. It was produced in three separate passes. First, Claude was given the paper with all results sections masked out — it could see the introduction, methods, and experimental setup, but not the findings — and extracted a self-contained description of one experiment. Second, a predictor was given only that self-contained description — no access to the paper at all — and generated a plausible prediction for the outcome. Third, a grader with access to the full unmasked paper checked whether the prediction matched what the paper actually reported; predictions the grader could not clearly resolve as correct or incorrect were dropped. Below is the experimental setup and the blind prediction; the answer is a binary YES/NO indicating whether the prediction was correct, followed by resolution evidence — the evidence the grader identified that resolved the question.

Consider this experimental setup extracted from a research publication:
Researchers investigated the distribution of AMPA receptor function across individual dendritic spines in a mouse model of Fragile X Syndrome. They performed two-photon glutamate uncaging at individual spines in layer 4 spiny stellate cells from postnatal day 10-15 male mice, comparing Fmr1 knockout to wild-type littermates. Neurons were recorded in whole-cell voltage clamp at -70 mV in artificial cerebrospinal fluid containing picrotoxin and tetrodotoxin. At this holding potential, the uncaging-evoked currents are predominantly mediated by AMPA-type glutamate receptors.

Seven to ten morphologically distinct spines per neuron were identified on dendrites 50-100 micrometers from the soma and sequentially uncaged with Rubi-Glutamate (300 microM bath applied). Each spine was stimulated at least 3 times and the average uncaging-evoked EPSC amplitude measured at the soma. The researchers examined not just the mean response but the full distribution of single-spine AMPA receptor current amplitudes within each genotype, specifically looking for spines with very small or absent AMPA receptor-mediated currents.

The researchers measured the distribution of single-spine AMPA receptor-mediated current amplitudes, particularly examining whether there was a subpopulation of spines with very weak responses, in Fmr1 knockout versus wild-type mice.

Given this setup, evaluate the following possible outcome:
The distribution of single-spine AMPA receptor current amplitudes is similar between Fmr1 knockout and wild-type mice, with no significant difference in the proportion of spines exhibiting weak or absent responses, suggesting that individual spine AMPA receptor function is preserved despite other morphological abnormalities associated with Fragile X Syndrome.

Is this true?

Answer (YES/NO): NO